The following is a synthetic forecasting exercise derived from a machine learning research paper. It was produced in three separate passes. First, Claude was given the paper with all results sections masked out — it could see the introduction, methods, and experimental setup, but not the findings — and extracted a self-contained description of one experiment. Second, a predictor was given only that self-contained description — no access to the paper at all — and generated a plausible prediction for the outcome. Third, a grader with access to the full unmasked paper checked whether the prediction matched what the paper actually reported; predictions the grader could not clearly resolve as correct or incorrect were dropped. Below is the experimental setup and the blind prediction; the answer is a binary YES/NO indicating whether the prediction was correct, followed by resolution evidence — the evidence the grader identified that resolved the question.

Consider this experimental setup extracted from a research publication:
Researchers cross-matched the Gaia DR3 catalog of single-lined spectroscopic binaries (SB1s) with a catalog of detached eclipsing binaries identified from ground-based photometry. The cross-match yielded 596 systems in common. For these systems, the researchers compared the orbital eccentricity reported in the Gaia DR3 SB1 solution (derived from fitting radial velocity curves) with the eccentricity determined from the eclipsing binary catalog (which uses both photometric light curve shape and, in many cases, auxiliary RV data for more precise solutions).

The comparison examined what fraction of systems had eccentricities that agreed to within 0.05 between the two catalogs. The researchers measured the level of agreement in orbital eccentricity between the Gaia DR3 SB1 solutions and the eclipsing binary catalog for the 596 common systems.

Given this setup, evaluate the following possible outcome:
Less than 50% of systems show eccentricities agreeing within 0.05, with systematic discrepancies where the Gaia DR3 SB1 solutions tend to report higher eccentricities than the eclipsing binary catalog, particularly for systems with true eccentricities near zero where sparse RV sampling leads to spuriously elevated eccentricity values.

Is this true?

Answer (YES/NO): YES